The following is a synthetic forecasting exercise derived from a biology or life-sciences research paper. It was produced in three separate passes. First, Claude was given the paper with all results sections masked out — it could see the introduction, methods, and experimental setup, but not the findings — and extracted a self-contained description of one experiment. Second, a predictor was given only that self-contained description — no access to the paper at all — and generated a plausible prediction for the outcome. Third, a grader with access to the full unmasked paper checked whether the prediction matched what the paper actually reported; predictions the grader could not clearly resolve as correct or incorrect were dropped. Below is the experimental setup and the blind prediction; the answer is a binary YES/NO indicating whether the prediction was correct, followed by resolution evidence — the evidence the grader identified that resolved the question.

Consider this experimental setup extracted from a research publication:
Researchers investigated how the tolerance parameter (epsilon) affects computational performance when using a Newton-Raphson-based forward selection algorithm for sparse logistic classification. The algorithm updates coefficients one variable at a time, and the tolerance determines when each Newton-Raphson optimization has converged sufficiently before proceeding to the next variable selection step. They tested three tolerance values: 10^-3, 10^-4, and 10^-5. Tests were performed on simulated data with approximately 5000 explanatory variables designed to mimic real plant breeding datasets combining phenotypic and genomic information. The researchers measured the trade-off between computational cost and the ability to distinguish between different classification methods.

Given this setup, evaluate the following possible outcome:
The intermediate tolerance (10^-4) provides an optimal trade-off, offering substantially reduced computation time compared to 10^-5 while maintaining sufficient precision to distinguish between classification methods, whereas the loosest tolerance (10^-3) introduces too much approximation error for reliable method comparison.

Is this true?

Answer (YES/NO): YES